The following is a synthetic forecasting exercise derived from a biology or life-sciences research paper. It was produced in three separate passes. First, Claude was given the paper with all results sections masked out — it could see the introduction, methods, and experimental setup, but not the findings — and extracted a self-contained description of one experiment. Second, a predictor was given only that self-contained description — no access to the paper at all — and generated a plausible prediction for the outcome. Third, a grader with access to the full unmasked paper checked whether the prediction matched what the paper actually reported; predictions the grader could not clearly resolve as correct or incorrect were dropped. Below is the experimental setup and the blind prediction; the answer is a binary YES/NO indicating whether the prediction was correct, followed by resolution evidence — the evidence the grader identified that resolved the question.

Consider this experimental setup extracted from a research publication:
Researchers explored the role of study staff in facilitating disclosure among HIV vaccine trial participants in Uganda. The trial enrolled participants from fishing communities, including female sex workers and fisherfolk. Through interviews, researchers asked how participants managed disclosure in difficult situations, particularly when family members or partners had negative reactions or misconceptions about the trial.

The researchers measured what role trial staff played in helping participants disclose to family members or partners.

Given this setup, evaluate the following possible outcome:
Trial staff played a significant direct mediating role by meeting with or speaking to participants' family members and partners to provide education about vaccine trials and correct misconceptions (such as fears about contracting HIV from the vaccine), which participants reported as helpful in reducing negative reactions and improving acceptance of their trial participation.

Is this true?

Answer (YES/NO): YES